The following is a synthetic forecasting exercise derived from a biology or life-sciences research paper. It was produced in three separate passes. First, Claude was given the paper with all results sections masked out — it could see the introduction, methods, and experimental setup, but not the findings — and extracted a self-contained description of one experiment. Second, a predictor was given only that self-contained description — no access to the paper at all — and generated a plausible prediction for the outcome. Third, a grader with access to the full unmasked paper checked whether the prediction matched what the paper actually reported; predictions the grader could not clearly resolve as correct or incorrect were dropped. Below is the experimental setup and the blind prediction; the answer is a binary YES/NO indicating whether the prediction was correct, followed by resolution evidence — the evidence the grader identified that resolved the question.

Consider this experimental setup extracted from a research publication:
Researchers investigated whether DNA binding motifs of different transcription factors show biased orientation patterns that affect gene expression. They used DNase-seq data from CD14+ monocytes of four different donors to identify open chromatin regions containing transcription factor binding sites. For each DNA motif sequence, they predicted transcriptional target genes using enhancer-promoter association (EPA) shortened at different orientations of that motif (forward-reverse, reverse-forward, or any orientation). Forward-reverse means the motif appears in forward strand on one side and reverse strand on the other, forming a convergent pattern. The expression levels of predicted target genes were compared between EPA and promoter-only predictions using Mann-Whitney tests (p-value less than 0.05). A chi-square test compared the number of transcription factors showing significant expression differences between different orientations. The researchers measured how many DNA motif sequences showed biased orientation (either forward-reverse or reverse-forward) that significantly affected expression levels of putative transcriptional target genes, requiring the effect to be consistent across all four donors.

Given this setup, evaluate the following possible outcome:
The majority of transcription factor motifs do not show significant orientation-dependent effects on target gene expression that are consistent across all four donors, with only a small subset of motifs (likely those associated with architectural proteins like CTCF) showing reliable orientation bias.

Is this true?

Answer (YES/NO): NO